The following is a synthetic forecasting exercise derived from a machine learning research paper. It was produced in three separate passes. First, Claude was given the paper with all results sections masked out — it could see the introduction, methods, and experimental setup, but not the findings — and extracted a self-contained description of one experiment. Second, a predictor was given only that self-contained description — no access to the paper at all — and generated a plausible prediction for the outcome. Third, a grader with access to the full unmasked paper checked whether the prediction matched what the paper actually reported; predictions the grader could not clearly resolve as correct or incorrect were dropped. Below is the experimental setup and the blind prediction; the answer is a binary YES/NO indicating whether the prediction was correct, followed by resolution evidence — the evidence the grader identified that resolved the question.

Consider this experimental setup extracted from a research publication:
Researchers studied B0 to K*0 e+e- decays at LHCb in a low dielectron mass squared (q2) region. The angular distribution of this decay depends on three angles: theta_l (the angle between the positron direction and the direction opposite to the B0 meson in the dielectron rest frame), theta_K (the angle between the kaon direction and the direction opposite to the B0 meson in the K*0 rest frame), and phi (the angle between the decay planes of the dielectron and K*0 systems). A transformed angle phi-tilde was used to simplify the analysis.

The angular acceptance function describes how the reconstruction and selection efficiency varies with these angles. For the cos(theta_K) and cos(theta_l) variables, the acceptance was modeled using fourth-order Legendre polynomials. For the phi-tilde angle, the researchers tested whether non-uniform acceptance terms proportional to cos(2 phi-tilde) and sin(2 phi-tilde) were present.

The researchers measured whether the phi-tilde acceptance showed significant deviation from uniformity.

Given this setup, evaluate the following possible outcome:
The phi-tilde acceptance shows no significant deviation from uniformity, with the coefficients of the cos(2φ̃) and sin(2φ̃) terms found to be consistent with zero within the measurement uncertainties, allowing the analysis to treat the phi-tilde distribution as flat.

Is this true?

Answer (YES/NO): YES